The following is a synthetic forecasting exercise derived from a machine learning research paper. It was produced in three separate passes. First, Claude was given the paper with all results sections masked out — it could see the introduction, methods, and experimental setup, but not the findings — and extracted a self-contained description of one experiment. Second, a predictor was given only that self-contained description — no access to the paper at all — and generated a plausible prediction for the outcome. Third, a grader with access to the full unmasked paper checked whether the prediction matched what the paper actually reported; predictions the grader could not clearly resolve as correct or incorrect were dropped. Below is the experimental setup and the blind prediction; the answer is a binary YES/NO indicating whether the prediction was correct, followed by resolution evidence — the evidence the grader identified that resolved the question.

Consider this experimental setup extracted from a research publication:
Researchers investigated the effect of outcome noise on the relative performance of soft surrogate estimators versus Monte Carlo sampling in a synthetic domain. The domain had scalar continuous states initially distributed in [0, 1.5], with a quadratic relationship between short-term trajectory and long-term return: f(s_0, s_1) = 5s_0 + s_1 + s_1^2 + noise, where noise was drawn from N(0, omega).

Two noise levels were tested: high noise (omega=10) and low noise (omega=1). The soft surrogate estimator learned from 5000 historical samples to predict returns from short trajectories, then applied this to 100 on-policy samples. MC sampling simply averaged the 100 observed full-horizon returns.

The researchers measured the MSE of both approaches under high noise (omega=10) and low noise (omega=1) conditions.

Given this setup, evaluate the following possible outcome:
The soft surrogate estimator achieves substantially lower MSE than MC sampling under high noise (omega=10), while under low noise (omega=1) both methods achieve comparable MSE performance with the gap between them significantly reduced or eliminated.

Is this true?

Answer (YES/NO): NO